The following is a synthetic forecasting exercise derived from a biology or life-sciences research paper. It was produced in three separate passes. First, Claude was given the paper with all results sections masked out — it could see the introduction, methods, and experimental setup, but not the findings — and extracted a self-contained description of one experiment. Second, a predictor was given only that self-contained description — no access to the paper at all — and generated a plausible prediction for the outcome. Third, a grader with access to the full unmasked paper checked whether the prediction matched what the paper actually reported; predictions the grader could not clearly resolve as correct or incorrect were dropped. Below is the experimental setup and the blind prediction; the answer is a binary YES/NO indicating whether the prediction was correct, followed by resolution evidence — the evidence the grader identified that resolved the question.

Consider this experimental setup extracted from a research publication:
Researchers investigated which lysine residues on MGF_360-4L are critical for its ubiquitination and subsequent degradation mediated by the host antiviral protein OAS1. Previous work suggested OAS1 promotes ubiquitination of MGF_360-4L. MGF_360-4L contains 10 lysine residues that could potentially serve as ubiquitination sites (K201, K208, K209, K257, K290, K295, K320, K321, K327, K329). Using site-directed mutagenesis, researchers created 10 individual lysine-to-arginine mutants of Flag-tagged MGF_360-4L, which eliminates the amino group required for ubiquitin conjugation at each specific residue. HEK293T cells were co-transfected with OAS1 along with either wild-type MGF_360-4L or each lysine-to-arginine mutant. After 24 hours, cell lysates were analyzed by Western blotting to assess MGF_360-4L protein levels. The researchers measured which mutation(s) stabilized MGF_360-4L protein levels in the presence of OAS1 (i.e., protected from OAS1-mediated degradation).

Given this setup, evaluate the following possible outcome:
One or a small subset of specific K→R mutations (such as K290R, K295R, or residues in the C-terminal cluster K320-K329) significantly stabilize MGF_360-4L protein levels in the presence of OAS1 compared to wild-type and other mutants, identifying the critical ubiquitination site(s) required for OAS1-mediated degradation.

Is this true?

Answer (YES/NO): YES